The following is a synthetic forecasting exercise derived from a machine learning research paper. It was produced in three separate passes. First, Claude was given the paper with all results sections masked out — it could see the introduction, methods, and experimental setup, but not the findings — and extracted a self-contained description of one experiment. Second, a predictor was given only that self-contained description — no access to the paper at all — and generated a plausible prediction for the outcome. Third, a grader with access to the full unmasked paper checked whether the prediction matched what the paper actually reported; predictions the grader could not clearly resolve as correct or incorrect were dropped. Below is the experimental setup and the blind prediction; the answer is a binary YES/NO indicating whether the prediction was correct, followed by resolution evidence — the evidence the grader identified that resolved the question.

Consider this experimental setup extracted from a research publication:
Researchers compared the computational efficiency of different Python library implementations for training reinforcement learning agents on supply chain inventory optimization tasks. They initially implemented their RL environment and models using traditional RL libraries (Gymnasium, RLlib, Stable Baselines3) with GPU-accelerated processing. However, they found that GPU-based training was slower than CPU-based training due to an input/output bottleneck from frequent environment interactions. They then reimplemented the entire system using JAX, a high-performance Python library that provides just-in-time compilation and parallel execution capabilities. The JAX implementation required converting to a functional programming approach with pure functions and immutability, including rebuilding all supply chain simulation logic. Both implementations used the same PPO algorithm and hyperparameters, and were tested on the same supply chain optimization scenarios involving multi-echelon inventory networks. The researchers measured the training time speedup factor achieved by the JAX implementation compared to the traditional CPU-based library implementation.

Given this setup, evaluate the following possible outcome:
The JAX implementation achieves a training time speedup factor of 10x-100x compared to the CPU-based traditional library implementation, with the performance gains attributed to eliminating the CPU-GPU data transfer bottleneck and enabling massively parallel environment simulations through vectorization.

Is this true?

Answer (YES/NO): YES